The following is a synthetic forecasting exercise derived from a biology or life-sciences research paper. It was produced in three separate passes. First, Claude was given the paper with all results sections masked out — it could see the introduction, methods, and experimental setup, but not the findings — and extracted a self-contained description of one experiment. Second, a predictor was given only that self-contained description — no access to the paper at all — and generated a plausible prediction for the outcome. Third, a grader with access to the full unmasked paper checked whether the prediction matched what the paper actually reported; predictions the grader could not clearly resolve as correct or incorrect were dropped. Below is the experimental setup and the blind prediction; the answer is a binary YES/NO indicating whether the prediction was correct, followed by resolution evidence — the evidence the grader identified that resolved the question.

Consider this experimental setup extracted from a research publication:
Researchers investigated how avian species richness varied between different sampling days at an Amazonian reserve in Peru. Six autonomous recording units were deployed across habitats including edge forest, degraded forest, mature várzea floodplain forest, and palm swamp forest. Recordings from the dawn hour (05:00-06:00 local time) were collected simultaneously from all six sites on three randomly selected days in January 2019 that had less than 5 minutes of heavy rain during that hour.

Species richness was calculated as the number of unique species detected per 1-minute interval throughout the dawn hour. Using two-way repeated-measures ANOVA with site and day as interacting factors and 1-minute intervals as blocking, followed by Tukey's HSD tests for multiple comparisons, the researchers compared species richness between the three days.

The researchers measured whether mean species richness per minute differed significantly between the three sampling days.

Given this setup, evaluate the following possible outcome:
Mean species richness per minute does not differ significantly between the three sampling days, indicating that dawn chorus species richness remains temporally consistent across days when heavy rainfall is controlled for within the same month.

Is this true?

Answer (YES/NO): NO